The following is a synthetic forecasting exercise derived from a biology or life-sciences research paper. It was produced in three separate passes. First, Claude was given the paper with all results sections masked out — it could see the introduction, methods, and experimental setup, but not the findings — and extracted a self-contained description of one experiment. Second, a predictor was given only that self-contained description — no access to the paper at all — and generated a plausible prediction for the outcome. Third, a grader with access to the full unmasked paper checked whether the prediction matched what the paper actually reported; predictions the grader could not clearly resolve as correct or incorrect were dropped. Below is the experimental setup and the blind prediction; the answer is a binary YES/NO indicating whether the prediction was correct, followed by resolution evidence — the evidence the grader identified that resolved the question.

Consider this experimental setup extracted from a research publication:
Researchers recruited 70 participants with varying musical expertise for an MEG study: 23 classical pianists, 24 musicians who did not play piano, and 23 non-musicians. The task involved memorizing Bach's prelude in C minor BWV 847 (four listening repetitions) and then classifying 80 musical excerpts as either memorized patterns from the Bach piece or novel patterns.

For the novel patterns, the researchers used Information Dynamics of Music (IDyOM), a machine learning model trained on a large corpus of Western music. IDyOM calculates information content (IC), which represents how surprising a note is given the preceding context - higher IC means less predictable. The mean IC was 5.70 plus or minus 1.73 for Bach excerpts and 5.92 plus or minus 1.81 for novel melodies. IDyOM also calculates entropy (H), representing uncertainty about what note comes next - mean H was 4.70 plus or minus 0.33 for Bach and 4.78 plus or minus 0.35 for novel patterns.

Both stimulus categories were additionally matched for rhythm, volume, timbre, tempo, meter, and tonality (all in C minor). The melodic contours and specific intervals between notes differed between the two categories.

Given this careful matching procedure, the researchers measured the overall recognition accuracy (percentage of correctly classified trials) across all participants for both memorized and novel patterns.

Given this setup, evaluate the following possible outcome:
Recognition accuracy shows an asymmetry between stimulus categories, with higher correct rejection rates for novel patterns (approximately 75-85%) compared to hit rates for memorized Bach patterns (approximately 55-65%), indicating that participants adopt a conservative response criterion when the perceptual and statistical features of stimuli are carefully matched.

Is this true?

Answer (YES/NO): NO